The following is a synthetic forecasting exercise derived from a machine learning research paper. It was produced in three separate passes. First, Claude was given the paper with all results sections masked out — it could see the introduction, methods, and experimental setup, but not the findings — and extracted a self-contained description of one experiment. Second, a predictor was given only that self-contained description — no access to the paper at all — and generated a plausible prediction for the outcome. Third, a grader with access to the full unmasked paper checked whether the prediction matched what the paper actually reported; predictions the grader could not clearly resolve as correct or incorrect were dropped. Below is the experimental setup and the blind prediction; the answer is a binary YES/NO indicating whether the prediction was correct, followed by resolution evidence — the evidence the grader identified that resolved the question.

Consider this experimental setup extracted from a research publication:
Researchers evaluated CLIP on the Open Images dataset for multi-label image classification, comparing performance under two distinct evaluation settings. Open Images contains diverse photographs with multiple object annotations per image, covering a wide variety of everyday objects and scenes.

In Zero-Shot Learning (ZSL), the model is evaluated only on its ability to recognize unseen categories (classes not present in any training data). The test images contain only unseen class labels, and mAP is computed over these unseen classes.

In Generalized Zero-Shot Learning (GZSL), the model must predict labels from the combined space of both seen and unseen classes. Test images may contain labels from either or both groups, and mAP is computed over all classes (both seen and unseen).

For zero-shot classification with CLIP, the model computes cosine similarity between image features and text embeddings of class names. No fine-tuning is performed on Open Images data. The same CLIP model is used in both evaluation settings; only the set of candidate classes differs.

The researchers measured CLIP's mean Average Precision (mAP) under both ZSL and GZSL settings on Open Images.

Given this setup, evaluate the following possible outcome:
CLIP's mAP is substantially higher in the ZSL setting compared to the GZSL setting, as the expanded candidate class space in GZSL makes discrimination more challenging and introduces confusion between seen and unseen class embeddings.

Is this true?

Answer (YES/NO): NO